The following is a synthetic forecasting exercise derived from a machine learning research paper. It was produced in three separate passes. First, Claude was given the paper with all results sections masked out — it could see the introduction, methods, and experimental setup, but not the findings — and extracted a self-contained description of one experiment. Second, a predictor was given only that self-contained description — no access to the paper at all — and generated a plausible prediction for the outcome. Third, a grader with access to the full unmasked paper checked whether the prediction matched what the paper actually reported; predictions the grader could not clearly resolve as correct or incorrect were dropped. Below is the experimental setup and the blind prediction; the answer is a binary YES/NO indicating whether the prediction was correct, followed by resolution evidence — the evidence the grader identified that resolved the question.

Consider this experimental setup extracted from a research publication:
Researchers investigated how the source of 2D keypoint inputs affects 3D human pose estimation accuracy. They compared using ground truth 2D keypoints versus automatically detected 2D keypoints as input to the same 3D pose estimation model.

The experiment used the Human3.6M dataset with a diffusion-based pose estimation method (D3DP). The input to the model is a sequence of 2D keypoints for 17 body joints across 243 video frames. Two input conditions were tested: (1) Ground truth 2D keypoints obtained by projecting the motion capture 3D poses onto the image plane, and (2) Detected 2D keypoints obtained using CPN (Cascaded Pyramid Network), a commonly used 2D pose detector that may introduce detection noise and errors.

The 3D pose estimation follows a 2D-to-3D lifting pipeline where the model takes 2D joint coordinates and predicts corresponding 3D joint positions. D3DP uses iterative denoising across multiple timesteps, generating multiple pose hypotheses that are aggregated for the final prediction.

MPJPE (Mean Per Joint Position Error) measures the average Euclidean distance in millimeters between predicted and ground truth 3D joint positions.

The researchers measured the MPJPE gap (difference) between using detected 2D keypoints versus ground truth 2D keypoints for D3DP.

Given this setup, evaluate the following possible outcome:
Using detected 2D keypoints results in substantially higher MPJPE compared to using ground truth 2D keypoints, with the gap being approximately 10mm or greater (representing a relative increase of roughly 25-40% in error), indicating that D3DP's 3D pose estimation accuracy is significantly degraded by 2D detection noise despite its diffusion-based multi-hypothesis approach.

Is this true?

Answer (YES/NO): NO